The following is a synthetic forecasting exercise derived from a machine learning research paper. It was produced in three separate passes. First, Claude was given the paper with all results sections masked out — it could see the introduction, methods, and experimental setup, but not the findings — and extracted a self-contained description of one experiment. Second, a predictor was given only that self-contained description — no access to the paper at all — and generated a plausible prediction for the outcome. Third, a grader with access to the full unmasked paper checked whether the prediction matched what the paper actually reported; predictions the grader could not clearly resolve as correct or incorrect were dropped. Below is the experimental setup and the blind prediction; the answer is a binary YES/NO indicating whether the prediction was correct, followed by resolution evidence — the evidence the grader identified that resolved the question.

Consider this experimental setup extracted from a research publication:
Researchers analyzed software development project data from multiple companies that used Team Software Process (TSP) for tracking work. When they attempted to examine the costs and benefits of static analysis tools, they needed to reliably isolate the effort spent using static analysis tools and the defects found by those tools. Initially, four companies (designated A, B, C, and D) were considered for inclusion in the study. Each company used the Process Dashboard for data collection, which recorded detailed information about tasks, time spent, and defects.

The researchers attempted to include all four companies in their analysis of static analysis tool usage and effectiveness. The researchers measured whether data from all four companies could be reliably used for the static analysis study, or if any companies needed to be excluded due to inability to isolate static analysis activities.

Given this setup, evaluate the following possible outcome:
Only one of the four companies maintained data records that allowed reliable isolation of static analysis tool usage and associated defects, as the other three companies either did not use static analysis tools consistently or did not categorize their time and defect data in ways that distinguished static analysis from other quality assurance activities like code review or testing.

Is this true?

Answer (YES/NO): NO